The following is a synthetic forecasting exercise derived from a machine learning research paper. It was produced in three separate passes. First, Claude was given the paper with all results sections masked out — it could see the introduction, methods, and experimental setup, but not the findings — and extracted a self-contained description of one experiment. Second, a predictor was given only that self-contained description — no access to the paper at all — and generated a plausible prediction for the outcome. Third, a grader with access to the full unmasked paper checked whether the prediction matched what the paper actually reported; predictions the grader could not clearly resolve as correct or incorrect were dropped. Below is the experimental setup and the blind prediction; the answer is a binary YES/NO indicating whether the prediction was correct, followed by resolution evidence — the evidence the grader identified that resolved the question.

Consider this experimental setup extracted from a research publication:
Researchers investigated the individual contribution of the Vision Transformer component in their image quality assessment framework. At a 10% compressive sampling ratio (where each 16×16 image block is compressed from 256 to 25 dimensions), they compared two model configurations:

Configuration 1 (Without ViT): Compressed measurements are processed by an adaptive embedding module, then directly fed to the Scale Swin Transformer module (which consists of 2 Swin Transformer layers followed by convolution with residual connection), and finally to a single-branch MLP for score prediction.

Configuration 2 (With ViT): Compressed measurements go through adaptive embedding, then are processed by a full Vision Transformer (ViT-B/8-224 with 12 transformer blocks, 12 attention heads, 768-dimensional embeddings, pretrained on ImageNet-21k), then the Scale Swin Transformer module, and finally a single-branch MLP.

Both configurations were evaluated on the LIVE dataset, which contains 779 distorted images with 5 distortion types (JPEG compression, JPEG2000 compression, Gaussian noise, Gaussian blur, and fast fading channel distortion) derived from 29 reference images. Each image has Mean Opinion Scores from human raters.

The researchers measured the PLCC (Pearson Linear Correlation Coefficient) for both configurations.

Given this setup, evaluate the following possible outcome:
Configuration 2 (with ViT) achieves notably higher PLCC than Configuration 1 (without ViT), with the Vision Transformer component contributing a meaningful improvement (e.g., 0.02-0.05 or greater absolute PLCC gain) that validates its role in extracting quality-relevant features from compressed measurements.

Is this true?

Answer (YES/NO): YES